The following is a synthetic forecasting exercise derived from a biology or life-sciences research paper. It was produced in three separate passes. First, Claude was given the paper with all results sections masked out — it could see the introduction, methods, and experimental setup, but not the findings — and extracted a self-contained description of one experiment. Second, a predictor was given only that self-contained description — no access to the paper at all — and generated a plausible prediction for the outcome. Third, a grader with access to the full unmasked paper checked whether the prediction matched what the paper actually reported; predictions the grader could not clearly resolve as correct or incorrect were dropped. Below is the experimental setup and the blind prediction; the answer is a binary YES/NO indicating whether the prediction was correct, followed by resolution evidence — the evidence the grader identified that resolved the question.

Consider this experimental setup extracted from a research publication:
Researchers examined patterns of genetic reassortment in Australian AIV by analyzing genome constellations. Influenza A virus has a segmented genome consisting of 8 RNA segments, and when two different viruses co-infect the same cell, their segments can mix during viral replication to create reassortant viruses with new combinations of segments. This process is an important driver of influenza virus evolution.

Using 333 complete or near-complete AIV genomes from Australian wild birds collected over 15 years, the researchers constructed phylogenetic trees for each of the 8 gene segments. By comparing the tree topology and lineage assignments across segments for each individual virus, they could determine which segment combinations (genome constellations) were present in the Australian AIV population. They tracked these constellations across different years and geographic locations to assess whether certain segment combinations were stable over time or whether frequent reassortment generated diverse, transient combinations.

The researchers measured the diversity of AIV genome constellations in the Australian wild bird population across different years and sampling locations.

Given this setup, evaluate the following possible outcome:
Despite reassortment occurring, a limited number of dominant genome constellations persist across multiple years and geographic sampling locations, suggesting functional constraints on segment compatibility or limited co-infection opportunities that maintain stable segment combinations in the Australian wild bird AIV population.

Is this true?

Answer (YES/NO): NO